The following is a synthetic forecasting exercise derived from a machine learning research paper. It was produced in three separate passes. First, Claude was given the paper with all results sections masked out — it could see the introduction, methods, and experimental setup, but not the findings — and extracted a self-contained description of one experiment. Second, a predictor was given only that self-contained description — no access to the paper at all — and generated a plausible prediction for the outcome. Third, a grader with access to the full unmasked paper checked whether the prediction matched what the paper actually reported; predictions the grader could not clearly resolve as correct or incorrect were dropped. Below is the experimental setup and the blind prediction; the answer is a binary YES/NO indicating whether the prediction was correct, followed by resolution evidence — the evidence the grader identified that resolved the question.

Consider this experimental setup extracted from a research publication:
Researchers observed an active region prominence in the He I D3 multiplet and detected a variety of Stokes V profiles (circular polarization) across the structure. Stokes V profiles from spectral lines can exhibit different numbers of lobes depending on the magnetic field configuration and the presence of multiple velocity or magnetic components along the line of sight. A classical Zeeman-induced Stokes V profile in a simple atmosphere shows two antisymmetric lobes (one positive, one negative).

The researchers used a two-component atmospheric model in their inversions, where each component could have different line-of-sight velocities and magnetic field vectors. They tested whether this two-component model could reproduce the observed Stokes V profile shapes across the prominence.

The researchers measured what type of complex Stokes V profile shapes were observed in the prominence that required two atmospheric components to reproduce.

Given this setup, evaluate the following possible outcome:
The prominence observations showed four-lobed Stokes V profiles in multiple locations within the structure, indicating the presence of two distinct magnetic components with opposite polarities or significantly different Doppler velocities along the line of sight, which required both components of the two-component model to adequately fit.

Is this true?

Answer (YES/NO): NO